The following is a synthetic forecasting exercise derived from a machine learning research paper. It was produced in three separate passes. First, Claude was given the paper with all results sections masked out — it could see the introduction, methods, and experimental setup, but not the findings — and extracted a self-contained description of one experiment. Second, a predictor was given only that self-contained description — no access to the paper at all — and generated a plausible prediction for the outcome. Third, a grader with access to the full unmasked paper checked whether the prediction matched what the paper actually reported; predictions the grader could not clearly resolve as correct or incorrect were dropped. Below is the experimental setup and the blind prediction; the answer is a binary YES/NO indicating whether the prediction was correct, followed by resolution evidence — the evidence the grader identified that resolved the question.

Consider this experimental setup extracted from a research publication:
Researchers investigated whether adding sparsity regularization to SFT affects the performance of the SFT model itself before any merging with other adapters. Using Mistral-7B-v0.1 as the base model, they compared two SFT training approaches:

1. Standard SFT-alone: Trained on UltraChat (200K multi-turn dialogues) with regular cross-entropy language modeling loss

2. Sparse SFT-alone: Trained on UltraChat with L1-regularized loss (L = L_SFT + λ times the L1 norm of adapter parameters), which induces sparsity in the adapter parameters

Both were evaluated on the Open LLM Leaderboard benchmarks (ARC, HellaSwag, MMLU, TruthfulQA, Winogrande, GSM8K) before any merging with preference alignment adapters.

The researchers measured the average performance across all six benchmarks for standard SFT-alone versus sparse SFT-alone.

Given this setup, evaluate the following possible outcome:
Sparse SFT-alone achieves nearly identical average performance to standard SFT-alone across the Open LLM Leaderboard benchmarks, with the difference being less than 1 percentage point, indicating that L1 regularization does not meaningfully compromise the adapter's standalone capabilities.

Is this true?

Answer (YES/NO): YES